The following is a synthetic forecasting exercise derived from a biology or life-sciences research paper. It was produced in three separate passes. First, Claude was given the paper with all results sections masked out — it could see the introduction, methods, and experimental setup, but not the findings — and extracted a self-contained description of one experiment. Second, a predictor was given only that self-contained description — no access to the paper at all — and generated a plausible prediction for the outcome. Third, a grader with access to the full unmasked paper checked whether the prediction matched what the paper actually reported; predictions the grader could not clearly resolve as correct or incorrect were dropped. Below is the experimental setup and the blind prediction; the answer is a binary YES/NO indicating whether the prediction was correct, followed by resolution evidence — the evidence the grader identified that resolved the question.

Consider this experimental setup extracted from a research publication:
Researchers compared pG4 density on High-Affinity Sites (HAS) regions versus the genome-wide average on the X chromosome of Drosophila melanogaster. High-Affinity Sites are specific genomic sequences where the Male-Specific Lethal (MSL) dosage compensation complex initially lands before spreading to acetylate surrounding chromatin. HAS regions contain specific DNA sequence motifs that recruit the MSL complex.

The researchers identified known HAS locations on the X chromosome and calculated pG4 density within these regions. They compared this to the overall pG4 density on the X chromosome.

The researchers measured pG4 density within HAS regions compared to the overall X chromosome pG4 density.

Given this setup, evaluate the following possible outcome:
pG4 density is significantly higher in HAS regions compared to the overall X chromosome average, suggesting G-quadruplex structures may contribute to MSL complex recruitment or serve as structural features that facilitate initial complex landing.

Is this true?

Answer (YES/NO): NO